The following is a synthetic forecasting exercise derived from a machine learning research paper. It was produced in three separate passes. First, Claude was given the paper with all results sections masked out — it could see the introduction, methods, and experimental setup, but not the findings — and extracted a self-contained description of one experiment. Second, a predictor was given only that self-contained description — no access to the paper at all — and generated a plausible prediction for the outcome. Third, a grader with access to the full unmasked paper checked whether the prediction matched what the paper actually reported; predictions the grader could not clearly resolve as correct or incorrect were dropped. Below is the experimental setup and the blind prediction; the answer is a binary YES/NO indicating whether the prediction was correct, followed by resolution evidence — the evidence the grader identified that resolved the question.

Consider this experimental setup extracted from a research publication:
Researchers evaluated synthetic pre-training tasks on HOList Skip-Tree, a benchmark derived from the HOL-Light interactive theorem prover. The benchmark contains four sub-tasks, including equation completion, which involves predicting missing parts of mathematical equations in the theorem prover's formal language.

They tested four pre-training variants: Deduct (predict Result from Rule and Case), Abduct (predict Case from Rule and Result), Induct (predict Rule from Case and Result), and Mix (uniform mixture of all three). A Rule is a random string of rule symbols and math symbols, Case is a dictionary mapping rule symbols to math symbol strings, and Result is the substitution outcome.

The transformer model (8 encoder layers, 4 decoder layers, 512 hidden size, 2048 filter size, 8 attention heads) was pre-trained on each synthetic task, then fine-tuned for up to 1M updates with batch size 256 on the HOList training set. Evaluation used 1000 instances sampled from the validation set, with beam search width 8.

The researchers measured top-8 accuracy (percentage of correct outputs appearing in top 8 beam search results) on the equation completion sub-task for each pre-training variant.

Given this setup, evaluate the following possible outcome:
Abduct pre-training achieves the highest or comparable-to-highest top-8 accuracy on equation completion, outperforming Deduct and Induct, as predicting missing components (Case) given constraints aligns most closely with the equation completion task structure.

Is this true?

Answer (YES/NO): NO